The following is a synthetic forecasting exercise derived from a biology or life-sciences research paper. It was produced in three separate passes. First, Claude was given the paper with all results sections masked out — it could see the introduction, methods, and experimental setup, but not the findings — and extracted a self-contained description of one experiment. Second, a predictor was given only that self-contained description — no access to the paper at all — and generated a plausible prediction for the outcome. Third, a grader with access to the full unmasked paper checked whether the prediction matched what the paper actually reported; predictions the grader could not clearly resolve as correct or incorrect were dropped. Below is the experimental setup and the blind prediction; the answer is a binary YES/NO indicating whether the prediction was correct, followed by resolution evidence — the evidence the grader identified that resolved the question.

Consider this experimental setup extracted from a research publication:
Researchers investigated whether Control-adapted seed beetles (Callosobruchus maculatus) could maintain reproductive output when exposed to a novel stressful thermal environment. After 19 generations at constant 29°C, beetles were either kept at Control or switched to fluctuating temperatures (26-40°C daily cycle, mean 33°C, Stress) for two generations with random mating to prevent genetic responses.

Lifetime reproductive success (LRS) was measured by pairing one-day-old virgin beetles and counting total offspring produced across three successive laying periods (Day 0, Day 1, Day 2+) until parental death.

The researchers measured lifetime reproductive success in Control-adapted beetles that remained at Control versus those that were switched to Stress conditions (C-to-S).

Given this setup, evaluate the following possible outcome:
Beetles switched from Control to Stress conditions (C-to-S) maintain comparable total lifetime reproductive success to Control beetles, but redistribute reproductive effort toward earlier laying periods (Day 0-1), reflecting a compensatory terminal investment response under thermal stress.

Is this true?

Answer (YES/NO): NO